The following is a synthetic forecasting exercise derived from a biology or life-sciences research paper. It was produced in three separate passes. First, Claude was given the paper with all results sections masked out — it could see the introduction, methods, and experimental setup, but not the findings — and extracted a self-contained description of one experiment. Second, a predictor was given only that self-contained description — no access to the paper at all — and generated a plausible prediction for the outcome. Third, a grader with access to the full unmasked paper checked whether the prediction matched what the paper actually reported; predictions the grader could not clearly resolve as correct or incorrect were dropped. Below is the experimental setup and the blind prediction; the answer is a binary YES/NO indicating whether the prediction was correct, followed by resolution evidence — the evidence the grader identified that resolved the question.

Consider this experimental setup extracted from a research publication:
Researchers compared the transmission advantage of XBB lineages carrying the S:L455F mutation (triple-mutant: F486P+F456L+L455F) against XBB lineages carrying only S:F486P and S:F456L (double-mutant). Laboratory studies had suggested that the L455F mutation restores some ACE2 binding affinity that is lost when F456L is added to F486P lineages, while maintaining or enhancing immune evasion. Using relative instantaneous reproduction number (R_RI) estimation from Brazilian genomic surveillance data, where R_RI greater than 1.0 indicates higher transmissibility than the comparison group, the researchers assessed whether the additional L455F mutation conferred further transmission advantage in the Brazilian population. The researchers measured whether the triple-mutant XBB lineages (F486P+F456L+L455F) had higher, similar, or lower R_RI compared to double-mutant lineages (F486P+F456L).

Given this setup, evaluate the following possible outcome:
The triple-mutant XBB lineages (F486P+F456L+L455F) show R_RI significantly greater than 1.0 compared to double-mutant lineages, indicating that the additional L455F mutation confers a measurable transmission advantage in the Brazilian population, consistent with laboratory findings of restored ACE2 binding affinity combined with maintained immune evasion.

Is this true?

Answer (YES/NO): YES